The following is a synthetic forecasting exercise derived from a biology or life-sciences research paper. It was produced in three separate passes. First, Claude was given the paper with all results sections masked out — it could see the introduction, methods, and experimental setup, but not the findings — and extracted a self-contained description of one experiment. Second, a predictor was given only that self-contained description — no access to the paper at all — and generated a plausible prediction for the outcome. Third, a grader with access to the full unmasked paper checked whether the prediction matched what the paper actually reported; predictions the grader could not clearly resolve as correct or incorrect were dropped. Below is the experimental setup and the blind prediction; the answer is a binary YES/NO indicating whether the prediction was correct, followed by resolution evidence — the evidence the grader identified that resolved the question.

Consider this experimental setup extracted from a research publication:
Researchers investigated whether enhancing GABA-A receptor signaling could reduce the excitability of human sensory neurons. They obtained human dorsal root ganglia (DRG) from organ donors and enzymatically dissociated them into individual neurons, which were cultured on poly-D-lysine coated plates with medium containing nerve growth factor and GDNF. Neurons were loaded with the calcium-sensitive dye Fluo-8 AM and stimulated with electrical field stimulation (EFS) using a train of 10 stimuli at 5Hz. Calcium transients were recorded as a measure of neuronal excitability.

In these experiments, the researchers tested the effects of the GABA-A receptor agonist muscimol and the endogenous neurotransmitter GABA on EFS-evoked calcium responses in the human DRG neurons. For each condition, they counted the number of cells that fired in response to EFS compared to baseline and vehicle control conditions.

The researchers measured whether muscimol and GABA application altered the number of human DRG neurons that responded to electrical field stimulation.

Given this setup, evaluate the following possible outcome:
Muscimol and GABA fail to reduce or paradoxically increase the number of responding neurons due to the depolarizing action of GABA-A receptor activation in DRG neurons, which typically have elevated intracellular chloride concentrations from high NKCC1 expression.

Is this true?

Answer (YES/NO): NO